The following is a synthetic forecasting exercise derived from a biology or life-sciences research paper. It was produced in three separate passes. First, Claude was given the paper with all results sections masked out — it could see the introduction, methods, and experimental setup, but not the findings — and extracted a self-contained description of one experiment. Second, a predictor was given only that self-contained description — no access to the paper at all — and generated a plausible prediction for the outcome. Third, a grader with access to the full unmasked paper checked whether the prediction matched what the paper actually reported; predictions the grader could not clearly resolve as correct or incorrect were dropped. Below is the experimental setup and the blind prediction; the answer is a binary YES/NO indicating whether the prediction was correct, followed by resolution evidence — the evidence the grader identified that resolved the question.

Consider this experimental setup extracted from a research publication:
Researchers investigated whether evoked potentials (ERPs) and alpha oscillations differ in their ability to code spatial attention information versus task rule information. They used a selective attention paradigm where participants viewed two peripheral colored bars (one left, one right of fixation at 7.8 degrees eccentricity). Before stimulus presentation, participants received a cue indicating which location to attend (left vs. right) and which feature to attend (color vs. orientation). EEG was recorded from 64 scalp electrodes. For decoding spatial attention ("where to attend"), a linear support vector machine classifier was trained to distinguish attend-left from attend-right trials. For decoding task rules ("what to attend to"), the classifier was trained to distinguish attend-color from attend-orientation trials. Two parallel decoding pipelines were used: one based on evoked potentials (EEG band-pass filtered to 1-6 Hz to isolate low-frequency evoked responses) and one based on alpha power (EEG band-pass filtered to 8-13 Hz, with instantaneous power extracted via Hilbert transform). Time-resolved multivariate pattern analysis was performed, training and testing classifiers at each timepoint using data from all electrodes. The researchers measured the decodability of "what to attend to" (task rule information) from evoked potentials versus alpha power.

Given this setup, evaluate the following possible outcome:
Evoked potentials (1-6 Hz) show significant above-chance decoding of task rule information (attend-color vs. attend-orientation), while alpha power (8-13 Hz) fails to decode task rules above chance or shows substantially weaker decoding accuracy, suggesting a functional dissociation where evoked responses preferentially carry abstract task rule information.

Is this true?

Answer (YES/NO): YES